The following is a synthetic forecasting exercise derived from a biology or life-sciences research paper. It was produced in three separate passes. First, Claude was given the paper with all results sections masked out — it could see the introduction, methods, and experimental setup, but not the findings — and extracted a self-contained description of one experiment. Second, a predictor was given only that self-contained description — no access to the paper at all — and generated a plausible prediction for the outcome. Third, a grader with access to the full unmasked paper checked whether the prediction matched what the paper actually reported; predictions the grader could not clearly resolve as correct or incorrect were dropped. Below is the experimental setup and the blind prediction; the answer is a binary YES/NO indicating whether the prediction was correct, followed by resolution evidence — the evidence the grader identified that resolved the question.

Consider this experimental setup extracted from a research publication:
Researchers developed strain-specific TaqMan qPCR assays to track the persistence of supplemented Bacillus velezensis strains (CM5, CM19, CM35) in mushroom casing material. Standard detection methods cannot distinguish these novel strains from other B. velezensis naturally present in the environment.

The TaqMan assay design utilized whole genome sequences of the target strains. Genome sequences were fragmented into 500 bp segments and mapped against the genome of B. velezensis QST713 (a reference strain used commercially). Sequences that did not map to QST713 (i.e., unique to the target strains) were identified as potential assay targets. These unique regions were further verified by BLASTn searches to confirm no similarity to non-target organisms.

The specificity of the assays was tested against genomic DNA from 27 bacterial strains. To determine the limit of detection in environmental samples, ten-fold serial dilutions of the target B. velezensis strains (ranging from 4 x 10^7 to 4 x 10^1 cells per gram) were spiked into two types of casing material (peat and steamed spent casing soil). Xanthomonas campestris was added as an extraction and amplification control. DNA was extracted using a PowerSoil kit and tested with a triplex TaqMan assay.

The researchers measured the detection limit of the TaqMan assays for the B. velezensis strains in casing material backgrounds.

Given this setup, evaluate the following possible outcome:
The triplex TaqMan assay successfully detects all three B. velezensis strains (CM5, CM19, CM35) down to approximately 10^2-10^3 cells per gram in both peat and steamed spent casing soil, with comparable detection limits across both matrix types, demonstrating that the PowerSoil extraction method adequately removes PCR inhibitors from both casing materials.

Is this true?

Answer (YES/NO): NO